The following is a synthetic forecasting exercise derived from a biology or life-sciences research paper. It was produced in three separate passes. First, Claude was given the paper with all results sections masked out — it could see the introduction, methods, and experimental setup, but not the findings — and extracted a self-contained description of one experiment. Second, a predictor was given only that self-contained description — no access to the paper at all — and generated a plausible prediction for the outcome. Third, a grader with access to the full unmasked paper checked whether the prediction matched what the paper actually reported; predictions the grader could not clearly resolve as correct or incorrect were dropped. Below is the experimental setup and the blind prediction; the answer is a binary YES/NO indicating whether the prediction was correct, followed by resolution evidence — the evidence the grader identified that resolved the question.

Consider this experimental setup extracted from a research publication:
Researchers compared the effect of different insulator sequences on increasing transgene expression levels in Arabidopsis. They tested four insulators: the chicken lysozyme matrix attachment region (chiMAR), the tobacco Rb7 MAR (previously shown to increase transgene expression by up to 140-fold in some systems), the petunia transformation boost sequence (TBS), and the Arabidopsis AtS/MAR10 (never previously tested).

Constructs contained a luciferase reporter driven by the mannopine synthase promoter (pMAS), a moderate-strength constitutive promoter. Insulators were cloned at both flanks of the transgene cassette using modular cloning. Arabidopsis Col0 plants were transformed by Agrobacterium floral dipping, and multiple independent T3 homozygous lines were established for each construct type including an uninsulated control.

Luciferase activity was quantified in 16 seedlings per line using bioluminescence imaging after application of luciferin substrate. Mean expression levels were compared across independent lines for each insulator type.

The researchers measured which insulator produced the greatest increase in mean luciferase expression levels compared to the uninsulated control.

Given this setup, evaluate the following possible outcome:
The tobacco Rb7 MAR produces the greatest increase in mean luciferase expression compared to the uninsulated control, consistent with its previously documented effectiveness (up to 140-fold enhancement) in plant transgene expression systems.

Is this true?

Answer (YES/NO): YES